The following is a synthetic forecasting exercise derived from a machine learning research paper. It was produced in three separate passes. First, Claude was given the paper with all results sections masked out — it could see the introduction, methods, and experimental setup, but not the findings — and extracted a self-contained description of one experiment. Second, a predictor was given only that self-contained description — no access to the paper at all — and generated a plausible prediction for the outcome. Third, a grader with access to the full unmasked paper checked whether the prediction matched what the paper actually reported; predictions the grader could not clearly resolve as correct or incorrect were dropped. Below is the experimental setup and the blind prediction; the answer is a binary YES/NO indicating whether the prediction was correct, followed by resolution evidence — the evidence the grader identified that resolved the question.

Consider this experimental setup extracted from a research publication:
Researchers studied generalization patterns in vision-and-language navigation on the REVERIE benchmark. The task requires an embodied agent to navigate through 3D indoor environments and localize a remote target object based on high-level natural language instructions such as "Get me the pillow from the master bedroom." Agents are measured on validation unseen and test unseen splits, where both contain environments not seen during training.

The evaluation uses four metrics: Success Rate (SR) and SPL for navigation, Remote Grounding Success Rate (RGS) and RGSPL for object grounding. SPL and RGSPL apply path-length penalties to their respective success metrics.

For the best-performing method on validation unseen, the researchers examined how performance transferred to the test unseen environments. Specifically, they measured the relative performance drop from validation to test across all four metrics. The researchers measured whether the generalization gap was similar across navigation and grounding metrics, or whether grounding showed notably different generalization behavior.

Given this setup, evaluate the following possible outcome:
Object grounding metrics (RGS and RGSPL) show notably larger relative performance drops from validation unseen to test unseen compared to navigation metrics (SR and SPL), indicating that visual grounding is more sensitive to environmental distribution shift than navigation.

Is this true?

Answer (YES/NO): YES